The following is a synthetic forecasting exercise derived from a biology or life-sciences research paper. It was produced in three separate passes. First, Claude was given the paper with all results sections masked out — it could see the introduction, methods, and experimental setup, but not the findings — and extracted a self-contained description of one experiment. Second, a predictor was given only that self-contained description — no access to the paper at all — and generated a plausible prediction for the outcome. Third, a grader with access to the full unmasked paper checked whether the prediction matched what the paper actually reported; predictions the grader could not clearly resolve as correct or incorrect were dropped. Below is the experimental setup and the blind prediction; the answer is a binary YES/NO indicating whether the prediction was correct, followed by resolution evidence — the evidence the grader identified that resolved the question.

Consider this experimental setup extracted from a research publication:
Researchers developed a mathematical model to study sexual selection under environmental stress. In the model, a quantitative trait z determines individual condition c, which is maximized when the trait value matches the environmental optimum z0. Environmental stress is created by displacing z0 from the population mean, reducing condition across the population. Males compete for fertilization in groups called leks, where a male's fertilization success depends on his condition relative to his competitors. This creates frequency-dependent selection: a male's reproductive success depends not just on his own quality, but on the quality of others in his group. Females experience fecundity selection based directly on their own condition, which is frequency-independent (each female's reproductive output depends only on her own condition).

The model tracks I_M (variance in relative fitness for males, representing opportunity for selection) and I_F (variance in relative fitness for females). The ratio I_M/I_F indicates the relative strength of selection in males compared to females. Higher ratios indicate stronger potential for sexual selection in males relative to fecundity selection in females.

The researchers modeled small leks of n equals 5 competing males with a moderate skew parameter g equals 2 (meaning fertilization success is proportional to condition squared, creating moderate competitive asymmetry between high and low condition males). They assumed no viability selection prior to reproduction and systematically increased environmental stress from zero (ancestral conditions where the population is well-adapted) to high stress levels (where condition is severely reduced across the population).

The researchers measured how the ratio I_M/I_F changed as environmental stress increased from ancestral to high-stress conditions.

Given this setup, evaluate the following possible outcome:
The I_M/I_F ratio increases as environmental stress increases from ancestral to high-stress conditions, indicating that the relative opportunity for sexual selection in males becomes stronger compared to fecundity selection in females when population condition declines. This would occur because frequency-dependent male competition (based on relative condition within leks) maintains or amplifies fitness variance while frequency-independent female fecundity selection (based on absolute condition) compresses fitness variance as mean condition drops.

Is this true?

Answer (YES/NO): NO